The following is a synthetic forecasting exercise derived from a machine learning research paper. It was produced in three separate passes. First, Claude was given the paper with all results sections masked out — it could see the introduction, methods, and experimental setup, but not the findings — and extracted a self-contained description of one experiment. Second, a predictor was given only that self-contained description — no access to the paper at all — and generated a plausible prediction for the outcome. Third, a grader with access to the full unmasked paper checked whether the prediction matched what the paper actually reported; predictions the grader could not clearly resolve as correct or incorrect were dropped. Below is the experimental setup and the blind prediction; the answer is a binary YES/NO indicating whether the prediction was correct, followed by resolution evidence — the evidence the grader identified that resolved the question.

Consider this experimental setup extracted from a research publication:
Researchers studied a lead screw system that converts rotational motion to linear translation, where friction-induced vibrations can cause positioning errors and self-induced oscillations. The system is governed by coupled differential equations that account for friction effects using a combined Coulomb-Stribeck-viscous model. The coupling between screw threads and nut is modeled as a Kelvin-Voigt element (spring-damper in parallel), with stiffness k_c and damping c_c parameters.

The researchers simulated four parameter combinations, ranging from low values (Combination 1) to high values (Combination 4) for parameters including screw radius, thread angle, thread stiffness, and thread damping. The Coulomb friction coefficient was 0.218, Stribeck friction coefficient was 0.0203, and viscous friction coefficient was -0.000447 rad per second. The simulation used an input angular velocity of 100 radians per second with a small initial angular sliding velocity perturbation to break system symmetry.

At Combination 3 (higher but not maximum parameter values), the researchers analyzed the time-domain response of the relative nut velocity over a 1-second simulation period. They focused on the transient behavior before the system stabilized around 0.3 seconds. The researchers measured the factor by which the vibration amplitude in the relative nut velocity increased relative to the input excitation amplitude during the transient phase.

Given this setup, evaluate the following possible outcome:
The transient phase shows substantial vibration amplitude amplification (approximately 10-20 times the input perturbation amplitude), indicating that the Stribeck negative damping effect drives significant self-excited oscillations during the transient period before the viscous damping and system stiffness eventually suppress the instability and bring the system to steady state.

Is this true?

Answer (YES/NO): YES